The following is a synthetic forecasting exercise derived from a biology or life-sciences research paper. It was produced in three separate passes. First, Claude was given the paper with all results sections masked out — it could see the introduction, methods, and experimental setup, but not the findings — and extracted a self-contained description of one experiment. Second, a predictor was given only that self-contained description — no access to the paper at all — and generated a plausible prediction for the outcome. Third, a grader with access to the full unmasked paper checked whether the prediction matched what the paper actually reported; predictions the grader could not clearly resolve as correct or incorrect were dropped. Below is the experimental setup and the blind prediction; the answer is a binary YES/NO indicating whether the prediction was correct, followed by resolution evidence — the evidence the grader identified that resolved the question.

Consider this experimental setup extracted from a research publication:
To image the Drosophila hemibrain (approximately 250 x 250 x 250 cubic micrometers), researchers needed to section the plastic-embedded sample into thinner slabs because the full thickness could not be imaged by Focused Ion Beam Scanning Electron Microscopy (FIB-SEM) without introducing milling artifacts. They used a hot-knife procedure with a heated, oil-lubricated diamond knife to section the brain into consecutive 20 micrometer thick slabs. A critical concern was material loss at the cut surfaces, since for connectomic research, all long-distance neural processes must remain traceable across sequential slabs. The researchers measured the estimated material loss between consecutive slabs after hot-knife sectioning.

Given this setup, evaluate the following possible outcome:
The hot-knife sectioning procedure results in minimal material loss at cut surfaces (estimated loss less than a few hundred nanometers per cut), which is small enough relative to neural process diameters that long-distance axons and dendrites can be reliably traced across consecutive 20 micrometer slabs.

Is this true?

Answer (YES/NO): YES